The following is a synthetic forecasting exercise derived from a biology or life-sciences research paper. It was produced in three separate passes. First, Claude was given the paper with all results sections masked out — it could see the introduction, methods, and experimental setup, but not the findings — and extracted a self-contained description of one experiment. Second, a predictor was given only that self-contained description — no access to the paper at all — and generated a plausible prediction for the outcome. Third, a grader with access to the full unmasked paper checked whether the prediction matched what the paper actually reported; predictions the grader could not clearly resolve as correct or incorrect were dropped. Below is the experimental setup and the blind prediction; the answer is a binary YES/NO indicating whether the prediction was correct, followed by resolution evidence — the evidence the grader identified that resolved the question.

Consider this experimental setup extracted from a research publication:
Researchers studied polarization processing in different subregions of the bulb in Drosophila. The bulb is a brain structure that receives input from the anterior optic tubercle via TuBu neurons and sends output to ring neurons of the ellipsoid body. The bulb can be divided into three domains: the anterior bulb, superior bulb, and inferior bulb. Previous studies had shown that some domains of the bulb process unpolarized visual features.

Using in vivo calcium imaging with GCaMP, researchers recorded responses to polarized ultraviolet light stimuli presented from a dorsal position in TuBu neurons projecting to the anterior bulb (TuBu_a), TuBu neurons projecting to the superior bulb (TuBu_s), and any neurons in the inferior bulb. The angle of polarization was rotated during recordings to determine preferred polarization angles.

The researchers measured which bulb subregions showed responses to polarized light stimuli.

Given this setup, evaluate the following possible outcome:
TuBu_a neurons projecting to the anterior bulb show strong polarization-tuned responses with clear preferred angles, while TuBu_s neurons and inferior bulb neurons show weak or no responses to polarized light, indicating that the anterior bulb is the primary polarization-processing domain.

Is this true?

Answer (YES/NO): NO